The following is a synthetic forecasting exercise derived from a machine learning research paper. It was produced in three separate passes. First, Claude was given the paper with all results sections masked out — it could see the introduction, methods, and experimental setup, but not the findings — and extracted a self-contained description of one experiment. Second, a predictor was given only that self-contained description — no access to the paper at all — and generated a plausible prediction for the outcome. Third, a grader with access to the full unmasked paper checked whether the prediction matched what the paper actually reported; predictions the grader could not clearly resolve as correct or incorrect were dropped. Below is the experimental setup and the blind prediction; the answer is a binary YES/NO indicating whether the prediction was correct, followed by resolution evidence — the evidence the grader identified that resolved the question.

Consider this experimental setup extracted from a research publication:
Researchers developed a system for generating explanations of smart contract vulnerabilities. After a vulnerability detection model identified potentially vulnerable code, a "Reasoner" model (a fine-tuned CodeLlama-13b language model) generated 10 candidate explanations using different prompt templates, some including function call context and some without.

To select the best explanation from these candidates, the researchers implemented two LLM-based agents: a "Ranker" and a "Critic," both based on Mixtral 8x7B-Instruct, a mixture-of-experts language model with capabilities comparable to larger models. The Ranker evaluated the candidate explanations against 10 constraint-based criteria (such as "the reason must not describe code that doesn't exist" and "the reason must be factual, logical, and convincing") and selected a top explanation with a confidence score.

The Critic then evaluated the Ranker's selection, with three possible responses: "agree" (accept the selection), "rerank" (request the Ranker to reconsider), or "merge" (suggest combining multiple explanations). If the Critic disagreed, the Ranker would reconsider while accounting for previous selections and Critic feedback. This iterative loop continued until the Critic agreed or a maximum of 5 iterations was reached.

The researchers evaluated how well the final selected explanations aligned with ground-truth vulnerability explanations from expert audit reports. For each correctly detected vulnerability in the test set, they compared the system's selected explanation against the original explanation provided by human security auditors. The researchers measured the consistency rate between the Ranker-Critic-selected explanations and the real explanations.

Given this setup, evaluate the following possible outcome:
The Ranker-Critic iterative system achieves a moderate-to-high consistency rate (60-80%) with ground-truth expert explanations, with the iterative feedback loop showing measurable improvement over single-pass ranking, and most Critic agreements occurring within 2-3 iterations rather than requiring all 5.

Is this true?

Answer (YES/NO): NO